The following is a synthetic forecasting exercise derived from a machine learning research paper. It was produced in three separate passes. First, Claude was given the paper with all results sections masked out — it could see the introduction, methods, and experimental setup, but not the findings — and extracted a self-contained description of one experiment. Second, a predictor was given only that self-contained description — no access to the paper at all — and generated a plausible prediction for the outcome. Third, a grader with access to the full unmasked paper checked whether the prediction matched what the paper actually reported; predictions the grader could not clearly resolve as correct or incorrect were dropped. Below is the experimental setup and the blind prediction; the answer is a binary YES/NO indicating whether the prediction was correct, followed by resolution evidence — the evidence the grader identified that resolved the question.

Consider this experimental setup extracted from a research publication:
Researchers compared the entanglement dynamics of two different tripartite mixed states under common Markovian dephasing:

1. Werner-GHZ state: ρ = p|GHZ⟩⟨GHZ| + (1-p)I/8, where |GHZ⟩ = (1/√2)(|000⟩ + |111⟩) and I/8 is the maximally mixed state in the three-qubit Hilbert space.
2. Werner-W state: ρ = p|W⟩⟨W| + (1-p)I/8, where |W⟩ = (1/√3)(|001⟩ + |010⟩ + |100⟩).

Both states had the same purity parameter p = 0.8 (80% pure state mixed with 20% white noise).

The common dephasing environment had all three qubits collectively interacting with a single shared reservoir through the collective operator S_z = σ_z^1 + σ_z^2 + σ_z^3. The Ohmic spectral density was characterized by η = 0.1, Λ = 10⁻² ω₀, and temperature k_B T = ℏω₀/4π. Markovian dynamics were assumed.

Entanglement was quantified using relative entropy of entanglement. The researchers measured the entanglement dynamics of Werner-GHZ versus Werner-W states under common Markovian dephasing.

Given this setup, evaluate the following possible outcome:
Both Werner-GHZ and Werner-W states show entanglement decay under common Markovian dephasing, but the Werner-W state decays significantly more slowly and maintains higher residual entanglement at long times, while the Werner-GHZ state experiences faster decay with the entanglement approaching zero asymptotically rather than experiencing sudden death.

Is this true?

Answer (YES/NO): NO